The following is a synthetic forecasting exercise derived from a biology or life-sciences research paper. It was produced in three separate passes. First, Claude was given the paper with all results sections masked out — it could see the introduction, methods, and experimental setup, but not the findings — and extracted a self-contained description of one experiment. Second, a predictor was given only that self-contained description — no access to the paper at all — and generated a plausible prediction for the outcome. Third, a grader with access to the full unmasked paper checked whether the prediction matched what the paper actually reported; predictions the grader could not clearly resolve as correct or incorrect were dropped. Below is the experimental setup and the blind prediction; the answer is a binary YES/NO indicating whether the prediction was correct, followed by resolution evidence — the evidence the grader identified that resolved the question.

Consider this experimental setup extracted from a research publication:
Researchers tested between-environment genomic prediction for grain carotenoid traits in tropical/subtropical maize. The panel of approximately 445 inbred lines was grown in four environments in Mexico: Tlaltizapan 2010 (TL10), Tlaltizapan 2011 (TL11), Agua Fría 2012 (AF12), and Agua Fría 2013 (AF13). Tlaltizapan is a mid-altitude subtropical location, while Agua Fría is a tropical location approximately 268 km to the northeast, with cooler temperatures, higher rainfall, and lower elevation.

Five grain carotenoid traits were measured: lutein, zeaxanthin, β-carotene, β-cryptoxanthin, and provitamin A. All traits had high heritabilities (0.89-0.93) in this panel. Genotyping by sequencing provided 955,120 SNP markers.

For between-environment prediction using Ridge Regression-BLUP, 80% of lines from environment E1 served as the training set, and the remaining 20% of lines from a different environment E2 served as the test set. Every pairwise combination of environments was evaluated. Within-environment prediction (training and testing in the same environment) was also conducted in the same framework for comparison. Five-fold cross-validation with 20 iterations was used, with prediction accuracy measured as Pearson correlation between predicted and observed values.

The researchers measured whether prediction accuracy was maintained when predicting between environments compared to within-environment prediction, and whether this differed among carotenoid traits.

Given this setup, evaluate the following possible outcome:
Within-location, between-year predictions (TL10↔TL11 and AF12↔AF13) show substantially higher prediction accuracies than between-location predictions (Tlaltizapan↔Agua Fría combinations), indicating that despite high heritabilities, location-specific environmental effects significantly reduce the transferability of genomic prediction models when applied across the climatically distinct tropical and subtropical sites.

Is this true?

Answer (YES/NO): NO